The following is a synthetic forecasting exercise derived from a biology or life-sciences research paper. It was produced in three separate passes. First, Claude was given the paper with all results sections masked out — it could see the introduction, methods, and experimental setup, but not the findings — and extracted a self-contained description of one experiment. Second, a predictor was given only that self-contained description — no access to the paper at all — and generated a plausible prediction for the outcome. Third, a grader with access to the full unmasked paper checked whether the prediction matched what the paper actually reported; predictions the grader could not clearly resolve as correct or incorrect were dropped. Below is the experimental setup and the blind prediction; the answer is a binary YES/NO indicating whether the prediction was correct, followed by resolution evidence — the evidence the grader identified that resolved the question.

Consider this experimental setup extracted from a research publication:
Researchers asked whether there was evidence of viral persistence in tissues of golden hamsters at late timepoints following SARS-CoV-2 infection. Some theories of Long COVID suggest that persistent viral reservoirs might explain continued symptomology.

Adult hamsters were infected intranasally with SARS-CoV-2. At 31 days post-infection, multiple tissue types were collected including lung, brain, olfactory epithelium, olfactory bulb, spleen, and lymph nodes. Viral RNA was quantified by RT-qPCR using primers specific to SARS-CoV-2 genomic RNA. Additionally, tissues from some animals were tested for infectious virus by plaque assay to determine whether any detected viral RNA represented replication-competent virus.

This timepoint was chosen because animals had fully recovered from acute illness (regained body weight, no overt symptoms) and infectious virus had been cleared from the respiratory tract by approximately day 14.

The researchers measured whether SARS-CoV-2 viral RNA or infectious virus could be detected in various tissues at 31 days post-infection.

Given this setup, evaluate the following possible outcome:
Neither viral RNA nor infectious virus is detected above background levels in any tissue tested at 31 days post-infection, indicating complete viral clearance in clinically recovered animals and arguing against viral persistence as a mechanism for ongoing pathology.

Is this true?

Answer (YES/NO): YES